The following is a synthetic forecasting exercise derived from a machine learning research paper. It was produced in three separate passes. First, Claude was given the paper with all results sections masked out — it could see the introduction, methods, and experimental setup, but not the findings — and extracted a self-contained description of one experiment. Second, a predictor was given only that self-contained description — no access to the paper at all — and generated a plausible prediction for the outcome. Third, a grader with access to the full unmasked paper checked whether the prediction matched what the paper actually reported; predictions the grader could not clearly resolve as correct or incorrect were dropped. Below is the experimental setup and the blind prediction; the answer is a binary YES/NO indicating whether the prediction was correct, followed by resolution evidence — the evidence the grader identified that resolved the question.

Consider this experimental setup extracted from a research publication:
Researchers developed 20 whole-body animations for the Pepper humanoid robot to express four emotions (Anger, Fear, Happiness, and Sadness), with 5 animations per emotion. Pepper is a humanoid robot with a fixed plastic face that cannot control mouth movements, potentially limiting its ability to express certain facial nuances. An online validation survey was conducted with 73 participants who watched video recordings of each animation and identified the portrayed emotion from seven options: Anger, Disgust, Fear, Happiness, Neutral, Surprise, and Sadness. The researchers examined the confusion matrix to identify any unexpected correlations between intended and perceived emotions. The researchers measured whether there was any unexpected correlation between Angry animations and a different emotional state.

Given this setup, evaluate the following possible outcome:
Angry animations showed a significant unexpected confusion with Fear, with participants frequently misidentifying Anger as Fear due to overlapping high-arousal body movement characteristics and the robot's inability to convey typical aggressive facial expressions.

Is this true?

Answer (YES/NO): NO